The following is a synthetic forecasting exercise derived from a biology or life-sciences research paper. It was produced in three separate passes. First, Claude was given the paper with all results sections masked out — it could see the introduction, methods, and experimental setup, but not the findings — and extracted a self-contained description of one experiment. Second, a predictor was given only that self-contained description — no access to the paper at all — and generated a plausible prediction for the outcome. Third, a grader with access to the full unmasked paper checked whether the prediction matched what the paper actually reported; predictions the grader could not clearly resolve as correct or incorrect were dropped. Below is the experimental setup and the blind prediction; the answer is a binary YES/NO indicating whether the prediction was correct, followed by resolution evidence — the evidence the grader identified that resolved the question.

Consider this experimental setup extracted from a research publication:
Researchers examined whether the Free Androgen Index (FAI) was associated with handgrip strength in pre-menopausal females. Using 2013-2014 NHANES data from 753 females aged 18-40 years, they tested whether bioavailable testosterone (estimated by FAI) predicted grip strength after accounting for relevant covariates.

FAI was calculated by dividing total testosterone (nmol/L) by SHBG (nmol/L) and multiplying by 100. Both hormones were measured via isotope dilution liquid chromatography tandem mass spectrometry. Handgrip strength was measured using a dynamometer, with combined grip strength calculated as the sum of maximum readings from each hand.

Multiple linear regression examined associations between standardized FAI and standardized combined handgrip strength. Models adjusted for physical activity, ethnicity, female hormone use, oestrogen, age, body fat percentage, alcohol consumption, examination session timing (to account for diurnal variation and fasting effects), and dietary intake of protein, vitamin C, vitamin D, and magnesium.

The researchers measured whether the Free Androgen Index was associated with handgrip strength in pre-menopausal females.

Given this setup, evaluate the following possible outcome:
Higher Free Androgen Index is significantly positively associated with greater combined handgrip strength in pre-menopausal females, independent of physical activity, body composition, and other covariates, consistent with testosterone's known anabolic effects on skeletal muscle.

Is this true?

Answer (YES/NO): NO